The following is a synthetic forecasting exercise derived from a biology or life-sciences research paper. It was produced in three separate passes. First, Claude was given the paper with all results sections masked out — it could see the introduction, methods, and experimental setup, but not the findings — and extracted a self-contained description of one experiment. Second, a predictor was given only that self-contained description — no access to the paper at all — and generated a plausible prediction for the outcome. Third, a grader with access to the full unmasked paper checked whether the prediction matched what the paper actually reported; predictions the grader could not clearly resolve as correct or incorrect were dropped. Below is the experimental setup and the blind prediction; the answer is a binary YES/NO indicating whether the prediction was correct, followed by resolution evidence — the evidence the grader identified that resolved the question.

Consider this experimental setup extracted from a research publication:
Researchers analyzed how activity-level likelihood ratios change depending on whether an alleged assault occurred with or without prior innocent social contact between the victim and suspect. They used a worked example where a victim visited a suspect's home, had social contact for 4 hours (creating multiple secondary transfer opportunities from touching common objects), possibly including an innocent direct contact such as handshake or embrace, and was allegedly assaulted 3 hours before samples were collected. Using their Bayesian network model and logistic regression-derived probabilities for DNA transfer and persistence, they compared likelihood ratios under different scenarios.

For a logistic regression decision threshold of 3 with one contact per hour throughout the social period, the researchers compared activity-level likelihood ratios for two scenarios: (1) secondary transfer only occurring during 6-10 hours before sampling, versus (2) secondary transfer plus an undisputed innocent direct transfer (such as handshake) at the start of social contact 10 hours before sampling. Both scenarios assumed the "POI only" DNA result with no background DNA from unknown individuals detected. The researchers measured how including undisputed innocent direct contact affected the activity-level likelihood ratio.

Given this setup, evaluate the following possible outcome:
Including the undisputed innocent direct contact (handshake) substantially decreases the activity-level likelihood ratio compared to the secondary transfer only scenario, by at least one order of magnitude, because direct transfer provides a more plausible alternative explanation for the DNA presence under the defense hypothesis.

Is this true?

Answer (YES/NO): NO